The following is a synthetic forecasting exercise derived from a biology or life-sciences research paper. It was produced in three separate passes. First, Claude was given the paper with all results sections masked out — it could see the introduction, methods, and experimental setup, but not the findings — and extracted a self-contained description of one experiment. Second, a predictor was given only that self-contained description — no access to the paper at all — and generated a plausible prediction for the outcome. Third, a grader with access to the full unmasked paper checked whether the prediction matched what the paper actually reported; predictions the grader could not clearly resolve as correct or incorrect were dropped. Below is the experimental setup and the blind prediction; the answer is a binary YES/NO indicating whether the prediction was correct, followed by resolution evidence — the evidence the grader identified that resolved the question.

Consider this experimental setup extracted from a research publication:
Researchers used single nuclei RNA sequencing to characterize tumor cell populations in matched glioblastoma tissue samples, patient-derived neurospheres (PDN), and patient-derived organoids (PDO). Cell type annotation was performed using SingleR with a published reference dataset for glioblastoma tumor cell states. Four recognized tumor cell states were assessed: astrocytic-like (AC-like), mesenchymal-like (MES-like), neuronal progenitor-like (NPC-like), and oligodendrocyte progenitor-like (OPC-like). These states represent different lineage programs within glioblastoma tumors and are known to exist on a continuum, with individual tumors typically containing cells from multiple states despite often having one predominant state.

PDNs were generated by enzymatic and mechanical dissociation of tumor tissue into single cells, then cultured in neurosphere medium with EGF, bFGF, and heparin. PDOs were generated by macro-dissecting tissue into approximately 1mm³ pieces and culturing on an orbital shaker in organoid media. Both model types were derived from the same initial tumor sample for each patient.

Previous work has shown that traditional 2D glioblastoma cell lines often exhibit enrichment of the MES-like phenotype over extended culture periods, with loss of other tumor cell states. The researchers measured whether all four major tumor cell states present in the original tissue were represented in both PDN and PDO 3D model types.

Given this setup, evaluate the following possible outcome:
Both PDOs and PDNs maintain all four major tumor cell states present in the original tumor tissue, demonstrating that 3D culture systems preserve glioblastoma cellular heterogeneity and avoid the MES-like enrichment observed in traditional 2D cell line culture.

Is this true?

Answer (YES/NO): YES